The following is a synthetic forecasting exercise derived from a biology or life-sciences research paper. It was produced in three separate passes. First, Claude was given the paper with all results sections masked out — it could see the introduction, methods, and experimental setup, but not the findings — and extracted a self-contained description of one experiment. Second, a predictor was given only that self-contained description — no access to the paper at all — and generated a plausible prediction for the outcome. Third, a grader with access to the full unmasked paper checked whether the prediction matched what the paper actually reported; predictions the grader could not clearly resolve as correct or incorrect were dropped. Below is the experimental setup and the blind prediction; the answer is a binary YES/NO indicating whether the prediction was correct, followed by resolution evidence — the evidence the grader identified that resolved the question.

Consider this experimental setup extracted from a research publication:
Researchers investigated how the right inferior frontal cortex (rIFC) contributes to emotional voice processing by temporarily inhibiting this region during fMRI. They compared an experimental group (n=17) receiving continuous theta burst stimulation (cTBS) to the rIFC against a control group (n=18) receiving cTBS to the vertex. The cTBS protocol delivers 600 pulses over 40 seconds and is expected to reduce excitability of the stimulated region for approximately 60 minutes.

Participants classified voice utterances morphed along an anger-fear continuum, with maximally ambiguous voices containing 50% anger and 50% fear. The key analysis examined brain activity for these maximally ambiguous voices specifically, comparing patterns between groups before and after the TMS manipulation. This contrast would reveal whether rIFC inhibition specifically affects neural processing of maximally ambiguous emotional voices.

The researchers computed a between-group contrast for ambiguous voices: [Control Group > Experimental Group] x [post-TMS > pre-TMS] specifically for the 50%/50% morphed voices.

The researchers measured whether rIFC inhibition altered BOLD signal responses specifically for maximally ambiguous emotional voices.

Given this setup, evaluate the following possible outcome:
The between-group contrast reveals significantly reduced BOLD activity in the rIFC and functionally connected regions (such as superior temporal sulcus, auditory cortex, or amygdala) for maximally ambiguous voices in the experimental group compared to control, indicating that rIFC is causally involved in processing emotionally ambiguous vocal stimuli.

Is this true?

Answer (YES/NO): NO